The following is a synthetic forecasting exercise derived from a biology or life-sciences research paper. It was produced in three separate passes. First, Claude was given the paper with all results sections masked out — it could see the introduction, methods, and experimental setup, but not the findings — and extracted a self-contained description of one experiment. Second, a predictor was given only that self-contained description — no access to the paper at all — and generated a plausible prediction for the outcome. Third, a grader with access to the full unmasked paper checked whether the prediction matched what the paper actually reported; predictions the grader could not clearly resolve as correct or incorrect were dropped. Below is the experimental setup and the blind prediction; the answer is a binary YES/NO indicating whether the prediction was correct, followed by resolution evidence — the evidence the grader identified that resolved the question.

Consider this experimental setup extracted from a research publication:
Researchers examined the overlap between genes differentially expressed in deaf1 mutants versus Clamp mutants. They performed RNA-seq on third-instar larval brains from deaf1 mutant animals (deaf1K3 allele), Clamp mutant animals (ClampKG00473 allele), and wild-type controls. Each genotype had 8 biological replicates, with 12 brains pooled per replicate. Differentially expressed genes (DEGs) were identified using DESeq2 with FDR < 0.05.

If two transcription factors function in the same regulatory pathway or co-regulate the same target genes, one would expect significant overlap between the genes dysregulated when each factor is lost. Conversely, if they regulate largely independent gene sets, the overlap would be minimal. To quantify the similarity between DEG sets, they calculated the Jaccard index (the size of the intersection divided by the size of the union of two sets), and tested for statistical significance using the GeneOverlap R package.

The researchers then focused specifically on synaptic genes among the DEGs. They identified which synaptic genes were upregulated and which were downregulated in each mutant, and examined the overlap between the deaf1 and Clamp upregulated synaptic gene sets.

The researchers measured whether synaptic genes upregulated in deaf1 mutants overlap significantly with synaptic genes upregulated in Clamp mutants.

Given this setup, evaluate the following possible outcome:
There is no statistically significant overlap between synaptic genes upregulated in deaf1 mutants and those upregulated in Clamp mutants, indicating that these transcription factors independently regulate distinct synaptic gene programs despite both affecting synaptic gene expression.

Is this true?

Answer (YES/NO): NO